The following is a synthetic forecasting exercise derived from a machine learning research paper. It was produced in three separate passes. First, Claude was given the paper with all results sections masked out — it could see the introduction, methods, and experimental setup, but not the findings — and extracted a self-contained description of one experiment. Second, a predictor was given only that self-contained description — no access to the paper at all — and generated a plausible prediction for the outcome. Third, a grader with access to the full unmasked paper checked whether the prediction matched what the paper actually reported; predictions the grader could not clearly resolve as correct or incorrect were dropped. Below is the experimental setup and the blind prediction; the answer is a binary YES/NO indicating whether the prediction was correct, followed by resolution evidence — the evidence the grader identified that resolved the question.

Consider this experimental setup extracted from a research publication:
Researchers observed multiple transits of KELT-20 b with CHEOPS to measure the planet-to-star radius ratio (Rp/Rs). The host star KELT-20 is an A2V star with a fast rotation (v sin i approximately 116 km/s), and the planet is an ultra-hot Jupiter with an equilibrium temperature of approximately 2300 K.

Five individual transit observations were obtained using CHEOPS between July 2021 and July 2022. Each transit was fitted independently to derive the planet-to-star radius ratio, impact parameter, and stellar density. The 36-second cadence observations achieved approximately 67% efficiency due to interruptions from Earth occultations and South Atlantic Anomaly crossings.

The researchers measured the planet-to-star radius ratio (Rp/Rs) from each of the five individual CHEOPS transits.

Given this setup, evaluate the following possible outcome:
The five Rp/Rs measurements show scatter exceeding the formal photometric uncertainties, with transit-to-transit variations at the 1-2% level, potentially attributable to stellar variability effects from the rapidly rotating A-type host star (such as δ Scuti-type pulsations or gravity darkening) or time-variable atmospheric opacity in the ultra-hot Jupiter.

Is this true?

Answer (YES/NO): NO